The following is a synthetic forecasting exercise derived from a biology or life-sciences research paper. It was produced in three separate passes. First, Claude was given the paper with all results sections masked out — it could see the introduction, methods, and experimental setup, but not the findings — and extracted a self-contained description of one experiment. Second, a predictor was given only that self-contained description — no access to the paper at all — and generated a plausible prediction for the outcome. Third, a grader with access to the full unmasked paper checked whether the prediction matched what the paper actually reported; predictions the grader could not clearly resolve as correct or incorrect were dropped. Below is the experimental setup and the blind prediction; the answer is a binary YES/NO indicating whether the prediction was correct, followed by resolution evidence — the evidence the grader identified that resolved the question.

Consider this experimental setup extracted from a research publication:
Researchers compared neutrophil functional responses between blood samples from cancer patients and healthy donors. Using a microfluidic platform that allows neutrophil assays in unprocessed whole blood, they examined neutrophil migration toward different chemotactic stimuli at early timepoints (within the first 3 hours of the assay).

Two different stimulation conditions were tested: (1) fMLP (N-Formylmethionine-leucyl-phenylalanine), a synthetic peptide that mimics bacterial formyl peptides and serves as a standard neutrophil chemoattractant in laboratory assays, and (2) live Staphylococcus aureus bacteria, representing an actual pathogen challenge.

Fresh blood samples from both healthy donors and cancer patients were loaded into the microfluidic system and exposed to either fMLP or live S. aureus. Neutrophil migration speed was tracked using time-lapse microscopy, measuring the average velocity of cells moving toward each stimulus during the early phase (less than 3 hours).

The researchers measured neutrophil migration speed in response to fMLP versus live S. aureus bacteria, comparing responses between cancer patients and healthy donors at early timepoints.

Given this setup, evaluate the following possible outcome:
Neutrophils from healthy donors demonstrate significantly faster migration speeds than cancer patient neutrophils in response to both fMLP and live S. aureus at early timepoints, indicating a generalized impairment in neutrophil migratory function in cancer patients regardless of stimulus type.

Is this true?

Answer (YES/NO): NO